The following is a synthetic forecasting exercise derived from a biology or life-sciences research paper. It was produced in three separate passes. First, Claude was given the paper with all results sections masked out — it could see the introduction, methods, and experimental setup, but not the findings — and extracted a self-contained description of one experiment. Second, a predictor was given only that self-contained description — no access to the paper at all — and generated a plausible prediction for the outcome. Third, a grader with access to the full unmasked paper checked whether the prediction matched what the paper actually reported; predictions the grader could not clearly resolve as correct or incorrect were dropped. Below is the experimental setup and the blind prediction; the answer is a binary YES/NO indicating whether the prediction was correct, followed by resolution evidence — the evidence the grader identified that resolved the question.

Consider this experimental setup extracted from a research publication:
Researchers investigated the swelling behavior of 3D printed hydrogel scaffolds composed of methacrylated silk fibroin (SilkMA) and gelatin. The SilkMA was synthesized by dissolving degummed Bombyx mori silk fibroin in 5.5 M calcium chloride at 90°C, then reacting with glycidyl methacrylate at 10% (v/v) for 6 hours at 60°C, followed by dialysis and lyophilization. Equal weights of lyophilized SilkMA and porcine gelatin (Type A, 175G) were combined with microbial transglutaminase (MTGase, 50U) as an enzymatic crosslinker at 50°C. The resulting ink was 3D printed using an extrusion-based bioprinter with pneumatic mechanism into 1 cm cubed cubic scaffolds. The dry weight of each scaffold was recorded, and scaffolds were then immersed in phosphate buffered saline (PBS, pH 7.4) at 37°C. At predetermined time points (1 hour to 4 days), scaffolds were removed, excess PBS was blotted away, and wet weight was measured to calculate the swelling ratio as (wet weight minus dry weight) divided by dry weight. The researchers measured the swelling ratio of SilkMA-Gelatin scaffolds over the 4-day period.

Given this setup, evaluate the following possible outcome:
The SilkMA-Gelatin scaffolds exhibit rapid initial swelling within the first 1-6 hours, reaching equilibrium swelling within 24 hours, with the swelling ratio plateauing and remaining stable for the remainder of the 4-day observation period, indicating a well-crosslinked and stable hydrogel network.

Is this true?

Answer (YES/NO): NO